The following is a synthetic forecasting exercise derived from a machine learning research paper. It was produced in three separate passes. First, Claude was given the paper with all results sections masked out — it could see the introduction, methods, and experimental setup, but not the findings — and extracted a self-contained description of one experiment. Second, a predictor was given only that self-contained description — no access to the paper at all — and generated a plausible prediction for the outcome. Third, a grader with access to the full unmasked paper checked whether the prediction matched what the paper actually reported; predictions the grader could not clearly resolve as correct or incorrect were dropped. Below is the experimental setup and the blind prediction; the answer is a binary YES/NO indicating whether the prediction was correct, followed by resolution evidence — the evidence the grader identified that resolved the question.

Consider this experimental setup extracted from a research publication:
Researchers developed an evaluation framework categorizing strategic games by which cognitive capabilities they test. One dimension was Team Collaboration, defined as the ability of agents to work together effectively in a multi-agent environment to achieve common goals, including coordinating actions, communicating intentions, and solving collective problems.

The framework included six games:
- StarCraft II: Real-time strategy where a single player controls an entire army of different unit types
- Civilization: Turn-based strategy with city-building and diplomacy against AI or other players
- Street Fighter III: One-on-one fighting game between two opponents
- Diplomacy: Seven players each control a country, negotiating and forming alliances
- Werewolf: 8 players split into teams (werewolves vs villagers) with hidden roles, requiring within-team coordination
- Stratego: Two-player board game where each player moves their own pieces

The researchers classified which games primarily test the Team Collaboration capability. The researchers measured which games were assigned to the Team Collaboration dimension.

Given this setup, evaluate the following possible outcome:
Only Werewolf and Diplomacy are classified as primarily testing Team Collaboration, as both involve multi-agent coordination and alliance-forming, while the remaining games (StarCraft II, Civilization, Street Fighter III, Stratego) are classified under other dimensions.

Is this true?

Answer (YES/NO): YES